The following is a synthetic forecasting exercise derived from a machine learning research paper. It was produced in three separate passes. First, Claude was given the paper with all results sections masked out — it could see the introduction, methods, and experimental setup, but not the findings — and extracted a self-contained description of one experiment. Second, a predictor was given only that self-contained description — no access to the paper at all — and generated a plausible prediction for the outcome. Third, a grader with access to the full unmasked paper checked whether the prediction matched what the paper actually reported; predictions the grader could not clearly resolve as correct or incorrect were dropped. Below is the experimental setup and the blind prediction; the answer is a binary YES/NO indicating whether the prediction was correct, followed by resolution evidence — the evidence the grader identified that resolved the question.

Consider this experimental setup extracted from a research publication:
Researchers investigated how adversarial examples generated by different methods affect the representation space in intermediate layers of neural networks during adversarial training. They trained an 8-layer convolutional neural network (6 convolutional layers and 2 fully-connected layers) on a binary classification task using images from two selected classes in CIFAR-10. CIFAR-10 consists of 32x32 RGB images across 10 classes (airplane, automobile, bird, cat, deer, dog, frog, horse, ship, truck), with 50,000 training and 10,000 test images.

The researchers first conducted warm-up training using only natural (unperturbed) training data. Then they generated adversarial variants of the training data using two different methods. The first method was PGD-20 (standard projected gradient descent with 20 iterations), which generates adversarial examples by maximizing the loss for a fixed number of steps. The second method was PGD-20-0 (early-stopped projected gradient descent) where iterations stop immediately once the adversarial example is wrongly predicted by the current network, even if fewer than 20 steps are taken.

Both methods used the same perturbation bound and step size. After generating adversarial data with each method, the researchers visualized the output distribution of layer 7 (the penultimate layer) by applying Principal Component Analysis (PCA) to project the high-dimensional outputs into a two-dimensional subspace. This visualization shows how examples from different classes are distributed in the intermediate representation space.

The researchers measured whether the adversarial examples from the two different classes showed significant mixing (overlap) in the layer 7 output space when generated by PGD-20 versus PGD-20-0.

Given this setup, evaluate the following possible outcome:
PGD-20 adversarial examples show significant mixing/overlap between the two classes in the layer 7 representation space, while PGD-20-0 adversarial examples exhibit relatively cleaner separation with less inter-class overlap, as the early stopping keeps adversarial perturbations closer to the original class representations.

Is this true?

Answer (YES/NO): YES